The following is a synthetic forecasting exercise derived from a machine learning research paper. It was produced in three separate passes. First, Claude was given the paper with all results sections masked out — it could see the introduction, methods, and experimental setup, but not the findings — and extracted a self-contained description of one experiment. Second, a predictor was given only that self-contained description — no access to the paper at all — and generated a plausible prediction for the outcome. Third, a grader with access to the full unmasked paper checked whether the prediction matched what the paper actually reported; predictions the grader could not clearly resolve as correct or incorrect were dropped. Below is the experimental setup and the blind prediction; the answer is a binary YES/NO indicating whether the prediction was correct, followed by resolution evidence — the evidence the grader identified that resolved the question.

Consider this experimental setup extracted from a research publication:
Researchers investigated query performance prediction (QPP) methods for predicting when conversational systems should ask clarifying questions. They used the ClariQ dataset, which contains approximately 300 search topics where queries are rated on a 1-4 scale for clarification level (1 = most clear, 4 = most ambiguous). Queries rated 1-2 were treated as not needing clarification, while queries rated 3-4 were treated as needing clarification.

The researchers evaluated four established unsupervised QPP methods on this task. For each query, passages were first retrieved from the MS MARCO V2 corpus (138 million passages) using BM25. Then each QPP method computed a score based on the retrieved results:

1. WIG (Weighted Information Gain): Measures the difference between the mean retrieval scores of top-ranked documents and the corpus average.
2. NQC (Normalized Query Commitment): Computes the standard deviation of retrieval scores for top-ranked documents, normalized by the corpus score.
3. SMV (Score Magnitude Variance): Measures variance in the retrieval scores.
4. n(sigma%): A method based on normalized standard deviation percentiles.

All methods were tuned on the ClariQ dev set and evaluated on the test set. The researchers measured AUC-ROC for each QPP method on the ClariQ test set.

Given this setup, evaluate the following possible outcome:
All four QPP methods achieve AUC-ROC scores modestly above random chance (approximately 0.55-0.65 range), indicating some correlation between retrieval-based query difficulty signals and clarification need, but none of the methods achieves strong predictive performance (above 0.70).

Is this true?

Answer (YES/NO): NO